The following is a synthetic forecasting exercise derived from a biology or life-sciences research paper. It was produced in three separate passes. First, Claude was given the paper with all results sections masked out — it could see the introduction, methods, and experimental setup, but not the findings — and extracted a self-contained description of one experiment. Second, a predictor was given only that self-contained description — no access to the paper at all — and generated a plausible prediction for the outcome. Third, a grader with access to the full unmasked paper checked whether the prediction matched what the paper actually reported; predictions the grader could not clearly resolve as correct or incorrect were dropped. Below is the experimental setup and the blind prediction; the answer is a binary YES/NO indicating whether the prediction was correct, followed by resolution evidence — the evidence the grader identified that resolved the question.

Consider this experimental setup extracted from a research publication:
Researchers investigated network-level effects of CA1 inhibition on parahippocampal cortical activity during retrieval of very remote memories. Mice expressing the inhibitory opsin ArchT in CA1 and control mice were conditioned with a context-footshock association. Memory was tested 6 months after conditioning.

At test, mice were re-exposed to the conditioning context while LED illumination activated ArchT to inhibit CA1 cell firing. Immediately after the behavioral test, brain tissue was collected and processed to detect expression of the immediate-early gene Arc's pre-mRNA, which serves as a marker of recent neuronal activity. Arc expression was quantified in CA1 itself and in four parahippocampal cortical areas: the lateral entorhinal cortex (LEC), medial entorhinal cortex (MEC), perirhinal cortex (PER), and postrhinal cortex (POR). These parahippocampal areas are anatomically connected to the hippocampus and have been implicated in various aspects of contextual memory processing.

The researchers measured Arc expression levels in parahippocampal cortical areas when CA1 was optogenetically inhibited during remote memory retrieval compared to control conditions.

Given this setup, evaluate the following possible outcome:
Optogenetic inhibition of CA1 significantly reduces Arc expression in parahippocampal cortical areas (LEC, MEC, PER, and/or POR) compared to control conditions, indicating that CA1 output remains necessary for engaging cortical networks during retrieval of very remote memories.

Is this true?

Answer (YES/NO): YES